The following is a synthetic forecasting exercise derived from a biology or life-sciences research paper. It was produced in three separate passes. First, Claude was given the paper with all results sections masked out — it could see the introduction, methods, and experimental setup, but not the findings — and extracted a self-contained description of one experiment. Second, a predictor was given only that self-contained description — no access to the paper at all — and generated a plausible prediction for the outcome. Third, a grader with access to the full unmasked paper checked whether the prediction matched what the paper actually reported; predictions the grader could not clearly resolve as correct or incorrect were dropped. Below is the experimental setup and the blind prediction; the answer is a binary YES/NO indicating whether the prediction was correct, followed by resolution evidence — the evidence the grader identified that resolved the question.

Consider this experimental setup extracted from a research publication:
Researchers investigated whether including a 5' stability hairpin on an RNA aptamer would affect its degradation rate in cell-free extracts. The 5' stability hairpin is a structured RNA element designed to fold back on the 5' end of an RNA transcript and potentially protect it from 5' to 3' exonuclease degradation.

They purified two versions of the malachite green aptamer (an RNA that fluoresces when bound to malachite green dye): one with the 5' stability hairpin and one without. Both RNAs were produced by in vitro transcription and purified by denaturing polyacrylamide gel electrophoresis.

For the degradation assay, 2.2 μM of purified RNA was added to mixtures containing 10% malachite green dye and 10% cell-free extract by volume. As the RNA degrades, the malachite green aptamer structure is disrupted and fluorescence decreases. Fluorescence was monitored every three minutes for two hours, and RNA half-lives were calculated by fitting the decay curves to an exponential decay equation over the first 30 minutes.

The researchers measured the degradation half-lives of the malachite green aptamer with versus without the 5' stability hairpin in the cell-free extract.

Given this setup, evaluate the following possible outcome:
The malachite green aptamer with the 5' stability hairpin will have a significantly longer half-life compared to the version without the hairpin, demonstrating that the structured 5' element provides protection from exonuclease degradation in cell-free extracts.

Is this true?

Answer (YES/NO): YES